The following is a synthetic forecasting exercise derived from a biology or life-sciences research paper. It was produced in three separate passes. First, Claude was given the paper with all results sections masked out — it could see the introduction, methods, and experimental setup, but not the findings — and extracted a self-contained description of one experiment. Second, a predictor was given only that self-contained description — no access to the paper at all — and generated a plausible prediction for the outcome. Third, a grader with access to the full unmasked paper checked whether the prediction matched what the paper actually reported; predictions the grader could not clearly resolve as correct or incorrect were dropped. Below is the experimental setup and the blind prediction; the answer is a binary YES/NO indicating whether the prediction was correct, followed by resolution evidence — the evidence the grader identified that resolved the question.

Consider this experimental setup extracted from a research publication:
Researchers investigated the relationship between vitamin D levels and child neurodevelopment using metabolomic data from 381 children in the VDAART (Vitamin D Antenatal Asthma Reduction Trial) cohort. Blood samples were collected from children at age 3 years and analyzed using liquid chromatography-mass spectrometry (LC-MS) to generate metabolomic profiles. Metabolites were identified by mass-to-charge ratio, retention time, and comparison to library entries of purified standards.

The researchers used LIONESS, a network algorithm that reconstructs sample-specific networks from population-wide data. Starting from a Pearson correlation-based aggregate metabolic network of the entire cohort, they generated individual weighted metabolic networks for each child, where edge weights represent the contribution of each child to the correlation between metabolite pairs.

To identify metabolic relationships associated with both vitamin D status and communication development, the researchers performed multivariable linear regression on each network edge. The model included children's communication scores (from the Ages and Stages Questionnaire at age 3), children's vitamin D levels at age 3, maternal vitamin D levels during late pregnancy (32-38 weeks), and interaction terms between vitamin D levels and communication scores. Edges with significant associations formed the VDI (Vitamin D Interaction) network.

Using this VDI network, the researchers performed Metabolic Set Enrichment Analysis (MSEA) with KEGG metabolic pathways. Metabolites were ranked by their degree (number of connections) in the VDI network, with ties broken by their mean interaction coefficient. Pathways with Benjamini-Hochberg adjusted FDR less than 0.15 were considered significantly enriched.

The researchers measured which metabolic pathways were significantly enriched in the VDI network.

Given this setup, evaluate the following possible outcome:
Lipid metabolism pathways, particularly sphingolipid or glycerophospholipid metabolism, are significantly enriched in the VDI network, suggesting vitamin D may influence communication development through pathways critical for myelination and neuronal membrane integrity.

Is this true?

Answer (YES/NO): NO